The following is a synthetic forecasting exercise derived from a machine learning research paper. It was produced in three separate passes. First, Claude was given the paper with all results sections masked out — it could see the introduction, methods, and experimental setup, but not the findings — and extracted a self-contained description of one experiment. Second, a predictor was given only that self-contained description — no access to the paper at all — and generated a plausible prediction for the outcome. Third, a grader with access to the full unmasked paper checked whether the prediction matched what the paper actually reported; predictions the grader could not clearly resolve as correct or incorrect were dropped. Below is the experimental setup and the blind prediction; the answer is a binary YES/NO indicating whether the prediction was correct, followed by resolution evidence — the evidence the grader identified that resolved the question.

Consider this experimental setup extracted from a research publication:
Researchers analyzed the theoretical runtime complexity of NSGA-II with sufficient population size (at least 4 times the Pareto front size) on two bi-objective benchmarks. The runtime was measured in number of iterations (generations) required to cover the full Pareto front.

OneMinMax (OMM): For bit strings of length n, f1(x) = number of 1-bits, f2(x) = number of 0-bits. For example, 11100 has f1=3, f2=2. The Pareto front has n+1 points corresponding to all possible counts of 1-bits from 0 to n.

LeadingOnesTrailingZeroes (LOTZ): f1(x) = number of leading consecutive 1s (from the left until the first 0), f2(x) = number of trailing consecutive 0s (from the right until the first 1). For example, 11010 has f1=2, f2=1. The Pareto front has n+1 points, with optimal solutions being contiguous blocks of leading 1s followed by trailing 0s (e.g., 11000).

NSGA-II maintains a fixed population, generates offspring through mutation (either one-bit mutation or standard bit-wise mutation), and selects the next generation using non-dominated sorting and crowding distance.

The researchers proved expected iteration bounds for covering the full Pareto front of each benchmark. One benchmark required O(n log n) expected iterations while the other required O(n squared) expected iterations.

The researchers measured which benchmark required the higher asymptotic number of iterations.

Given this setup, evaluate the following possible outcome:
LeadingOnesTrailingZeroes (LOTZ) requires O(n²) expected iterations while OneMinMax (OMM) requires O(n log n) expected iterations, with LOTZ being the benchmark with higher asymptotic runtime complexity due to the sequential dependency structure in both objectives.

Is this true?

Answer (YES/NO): YES